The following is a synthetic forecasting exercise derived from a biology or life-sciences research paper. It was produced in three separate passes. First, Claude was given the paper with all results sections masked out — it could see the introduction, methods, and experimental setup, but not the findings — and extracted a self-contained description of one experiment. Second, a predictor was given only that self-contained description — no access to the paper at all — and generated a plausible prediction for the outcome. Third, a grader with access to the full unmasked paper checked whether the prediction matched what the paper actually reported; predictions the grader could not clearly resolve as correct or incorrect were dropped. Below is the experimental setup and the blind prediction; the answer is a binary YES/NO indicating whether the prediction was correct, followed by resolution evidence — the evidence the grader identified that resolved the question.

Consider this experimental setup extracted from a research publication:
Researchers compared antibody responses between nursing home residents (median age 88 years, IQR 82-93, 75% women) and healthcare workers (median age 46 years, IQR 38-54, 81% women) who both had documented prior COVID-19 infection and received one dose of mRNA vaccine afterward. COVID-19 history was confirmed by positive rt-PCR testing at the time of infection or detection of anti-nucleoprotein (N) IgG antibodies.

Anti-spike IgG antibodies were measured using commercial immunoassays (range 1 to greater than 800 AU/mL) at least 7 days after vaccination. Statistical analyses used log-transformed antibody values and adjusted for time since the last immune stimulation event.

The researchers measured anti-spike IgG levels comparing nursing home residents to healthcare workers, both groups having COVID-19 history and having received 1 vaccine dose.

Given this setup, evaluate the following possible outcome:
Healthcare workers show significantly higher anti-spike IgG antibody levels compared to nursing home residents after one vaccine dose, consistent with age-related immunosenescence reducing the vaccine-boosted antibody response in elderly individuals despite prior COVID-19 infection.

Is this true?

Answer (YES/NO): YES